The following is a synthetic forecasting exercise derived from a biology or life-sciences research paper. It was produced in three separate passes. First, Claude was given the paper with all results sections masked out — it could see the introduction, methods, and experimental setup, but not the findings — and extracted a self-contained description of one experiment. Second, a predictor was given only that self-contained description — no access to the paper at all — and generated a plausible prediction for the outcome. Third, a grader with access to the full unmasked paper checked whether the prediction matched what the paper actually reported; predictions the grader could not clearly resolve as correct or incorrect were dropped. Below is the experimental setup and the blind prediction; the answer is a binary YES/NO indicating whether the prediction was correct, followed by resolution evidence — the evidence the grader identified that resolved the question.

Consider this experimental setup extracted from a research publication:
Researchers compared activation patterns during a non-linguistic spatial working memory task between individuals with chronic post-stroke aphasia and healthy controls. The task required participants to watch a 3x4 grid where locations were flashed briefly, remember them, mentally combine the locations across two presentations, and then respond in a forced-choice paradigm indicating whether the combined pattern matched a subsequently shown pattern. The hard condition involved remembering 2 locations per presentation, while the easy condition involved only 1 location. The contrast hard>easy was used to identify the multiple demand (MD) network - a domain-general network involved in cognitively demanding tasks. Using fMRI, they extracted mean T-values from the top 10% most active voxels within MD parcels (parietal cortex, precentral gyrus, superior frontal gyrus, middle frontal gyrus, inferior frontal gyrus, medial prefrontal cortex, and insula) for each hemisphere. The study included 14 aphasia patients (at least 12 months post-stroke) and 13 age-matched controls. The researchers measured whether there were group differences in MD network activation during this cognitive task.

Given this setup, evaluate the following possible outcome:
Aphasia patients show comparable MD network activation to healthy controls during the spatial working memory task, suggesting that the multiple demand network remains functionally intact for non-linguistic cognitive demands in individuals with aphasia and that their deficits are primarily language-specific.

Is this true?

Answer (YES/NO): YES